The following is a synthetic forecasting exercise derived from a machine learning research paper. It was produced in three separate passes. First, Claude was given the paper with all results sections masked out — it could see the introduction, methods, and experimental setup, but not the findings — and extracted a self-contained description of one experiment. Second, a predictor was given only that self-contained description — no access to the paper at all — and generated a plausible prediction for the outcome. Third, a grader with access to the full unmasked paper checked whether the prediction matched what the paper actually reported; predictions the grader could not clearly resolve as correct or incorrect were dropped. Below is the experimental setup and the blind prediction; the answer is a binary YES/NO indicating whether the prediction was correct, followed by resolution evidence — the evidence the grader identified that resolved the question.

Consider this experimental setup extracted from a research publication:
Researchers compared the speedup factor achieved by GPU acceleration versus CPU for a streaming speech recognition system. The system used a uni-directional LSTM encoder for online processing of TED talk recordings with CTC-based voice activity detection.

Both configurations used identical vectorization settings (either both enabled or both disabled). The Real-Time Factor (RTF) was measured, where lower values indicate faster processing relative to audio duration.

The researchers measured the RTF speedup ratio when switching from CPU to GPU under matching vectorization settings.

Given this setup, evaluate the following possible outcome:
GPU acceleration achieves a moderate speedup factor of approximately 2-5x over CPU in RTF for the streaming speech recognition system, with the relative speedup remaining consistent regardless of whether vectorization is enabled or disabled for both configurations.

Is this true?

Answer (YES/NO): NO